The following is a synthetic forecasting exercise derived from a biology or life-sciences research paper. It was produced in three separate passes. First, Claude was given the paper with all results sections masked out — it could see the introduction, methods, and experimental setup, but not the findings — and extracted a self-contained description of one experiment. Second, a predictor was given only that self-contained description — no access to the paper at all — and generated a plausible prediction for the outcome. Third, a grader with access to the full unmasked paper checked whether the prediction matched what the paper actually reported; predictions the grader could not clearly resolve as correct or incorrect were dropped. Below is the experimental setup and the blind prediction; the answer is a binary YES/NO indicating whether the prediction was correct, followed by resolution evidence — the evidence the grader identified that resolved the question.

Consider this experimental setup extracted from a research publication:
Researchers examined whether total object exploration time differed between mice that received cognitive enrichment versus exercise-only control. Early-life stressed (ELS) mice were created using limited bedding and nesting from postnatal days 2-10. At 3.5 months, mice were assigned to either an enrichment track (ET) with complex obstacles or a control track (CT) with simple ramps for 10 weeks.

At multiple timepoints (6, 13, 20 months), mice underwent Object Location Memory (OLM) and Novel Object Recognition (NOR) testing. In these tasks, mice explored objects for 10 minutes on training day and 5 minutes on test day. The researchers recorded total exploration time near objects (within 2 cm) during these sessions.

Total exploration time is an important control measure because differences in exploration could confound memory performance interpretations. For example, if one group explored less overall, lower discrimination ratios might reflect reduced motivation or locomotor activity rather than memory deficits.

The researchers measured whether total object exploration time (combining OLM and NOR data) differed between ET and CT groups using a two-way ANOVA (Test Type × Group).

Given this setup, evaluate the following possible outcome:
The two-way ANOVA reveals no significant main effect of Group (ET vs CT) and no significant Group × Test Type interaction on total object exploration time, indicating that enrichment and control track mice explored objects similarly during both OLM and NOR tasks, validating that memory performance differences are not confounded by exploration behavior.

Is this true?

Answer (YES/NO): YES